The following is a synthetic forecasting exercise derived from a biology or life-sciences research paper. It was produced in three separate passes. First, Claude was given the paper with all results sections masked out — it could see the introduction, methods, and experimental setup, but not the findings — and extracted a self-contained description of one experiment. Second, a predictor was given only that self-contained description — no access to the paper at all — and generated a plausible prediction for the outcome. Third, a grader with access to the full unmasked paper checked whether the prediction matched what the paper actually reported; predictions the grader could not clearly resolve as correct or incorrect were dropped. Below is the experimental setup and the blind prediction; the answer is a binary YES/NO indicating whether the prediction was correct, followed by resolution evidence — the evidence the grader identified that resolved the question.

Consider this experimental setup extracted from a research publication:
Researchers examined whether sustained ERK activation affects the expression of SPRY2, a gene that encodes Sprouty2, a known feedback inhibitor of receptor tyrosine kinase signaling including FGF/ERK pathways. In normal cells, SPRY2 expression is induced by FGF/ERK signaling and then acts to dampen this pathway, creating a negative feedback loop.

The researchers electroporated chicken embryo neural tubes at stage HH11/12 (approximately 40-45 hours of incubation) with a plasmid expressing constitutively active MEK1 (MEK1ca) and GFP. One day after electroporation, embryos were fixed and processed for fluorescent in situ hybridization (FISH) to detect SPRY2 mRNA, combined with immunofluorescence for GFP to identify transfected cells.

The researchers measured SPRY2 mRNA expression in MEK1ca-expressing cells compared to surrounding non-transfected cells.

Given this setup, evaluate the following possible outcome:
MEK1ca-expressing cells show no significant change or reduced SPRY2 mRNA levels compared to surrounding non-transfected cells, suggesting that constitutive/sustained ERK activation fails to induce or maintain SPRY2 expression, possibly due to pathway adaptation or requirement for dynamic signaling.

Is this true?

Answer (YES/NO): NO